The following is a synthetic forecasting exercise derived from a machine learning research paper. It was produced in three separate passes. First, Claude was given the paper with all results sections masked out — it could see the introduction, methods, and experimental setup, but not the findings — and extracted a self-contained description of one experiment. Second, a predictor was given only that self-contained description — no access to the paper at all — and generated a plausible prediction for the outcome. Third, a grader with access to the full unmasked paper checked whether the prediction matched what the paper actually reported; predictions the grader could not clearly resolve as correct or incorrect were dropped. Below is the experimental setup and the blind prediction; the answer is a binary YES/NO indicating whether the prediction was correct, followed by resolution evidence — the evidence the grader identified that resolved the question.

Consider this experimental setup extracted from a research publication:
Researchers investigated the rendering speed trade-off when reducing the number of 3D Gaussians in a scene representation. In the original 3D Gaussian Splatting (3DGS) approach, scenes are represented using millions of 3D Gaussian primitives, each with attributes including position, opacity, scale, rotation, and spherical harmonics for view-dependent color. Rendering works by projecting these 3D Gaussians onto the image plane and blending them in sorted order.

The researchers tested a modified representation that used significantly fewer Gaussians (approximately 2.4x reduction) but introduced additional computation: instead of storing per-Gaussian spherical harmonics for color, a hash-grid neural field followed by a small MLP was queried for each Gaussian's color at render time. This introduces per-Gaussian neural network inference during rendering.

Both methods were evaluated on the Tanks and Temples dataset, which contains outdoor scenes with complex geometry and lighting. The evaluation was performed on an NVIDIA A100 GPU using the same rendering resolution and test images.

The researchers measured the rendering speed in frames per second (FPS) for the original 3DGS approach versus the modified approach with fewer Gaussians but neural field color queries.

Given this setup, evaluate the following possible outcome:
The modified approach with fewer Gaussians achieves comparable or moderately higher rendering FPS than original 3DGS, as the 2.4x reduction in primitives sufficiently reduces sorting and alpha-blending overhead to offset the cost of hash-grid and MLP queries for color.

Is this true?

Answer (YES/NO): YES